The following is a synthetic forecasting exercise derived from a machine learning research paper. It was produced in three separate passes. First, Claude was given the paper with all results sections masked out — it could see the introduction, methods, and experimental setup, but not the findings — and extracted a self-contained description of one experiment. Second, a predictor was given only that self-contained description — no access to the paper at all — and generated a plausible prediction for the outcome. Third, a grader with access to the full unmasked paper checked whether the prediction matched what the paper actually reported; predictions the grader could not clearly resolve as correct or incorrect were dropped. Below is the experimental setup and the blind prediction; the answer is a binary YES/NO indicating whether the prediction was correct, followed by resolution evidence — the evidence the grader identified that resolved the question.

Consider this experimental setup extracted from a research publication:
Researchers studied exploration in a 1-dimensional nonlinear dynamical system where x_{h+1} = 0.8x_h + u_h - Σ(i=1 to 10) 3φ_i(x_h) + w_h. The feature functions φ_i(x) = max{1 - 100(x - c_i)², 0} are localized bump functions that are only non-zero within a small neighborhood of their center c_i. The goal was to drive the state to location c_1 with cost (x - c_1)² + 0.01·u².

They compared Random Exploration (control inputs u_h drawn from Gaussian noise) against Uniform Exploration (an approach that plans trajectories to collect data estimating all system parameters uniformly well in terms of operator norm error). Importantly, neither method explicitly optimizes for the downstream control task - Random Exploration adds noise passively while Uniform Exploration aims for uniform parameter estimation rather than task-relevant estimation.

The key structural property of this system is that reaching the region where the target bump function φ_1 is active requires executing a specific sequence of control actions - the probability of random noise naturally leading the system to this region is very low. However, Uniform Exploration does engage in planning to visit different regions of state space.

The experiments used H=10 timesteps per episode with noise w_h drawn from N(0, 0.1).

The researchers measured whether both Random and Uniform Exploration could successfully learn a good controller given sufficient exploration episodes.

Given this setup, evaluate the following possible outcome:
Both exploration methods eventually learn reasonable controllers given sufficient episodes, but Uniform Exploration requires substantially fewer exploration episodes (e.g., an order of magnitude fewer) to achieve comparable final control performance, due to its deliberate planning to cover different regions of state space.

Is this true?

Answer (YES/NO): NO